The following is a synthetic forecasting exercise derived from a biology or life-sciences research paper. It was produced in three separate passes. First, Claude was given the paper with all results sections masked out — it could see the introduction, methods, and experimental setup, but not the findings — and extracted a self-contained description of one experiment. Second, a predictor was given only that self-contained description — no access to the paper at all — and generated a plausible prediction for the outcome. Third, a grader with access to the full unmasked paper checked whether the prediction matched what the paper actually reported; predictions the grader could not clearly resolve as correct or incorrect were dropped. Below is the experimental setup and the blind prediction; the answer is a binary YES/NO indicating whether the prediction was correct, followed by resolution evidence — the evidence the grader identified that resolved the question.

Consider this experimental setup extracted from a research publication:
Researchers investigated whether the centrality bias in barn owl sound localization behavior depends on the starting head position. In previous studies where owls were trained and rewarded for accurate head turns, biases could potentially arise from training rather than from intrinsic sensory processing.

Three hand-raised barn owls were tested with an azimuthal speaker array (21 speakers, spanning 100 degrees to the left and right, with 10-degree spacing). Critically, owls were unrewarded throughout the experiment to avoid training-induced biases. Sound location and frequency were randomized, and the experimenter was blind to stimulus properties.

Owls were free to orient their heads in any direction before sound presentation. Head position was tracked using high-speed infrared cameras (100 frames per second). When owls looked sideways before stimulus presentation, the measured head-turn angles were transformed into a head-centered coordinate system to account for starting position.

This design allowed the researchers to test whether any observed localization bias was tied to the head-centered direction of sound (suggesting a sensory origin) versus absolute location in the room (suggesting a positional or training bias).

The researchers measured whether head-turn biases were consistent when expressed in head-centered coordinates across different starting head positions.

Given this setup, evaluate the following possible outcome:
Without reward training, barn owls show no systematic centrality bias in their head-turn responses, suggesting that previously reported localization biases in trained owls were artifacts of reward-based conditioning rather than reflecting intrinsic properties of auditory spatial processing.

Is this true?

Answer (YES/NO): NO